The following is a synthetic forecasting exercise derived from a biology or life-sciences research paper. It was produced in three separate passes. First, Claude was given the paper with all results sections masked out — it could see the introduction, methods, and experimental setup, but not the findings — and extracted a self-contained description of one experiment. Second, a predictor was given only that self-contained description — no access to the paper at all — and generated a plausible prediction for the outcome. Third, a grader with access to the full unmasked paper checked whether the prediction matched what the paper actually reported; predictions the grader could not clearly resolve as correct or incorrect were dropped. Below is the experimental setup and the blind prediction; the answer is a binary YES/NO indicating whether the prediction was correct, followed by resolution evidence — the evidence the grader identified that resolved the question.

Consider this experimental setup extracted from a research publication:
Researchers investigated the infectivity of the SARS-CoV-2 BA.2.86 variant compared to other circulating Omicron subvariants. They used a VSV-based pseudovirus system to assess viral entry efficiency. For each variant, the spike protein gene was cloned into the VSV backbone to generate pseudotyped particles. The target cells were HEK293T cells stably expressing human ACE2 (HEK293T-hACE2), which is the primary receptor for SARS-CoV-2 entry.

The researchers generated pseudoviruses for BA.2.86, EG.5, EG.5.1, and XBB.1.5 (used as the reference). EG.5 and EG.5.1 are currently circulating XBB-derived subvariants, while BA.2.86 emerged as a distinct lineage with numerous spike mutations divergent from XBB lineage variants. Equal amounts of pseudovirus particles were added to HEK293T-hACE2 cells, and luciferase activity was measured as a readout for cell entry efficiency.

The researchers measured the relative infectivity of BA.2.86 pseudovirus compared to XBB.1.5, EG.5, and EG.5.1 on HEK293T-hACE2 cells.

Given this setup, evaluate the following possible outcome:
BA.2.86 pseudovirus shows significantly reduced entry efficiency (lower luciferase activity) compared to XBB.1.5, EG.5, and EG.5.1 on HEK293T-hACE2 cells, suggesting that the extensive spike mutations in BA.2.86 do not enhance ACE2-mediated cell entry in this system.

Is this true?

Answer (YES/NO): YES